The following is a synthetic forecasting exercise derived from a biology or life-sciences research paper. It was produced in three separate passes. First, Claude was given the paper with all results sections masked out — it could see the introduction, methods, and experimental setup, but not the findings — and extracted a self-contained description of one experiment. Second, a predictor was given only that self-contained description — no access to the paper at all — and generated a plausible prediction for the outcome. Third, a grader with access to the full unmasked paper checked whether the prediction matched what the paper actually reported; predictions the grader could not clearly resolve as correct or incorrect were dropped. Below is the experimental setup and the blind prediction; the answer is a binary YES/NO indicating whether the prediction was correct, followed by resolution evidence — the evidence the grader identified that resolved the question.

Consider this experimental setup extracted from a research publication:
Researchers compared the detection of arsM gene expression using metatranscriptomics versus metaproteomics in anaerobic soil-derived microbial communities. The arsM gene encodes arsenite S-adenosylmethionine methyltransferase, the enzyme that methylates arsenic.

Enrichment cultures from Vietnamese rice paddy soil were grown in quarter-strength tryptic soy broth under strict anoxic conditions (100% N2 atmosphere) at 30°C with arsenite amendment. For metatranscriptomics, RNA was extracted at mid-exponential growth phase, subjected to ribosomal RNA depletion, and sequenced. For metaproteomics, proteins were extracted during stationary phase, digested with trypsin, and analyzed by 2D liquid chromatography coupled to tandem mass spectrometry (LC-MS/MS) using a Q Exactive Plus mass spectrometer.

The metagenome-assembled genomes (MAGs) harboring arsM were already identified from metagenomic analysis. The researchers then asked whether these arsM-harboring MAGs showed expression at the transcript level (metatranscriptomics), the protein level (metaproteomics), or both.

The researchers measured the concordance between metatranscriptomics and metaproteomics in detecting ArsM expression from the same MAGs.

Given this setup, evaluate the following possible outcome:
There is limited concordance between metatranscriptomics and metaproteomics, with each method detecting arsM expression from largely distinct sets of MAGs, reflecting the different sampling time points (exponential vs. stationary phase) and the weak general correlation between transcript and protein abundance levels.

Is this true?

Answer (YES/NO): YES